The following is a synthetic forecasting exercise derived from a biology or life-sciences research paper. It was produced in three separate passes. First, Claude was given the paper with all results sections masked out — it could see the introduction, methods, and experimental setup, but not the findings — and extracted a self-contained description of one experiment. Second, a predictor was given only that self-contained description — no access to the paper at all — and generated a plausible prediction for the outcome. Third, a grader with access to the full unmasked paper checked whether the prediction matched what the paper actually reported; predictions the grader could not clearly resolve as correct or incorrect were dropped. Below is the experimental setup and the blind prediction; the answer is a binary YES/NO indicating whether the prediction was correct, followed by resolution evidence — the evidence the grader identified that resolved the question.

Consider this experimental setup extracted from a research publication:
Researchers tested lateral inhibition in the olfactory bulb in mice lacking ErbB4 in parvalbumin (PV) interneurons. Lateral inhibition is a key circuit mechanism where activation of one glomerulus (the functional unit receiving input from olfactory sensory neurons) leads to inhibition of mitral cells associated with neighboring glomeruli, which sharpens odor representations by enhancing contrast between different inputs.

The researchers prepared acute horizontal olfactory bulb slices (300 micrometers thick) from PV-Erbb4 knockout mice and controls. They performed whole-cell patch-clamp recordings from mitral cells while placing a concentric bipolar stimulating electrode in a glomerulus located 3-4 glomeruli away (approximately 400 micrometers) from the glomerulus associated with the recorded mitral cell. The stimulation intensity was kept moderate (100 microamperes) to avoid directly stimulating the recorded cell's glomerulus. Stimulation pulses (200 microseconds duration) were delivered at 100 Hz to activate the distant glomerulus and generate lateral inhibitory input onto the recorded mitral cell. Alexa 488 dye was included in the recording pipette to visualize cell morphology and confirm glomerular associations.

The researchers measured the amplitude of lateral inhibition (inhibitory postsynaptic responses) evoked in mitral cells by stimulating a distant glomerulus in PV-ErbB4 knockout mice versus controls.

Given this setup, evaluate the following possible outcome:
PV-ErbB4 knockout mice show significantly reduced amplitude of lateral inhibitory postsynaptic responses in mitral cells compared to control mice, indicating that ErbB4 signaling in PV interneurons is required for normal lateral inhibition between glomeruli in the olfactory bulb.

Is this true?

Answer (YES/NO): YES